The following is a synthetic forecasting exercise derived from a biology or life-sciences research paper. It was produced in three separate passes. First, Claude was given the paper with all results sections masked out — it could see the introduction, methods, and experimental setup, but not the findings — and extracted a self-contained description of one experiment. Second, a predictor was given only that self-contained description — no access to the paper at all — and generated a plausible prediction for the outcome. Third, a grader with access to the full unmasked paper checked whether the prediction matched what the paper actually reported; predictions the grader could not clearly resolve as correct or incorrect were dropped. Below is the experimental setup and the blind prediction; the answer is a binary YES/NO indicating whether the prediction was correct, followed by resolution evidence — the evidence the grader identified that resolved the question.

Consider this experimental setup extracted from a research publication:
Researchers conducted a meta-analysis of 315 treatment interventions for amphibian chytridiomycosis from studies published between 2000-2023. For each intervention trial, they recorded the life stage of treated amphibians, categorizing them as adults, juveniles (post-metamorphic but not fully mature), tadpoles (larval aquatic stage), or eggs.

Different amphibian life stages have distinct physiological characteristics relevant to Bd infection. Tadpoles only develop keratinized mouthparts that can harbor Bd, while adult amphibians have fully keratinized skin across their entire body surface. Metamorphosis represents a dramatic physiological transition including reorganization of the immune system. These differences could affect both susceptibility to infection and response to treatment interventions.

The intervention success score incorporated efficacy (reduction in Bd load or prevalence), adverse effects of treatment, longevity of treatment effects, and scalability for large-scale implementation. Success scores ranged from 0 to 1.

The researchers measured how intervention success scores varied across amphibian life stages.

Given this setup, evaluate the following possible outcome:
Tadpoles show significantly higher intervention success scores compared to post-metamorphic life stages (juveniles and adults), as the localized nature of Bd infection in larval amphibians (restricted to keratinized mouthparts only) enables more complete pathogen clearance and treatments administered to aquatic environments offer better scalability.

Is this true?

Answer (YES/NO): NO